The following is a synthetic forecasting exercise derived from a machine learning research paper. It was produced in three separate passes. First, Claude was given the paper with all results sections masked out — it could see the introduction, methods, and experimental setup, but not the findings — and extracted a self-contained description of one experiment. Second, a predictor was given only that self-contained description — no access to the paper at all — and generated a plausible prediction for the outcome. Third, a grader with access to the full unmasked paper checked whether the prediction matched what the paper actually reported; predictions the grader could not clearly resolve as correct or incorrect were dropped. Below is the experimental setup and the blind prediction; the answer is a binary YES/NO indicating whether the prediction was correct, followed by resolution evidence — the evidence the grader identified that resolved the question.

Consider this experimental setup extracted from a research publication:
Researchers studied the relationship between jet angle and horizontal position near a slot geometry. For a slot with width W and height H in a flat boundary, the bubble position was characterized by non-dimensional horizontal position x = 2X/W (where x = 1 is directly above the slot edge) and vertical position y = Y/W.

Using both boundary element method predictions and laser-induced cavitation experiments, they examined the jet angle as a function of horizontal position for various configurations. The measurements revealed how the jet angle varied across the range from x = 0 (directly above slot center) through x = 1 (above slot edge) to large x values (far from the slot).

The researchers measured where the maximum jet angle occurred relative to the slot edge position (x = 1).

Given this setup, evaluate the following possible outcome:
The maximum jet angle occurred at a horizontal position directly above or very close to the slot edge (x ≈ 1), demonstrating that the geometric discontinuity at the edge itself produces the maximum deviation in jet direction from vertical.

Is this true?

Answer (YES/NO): NO